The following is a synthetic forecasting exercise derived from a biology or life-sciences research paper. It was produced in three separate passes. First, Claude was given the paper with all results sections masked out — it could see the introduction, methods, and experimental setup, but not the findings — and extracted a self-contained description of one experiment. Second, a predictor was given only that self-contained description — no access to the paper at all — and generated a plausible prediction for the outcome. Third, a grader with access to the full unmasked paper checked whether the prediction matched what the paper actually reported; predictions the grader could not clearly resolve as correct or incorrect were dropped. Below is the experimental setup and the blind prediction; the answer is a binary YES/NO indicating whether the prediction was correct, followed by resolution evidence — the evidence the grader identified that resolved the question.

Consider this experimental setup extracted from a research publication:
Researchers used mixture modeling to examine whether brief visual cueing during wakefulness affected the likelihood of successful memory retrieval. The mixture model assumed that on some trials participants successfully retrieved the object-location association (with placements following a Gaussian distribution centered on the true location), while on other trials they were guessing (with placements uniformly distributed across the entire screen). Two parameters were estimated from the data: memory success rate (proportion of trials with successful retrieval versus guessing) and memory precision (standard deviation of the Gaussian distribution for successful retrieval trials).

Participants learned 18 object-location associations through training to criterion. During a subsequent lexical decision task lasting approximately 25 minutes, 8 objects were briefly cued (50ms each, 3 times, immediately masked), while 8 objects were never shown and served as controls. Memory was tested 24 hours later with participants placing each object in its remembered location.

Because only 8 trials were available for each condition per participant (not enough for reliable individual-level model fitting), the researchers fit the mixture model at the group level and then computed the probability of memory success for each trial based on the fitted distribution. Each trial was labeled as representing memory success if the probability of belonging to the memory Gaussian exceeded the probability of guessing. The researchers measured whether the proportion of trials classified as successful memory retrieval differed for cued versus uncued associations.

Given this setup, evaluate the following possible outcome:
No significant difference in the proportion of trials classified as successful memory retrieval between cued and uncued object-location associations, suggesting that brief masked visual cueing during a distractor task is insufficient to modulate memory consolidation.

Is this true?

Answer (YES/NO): NO